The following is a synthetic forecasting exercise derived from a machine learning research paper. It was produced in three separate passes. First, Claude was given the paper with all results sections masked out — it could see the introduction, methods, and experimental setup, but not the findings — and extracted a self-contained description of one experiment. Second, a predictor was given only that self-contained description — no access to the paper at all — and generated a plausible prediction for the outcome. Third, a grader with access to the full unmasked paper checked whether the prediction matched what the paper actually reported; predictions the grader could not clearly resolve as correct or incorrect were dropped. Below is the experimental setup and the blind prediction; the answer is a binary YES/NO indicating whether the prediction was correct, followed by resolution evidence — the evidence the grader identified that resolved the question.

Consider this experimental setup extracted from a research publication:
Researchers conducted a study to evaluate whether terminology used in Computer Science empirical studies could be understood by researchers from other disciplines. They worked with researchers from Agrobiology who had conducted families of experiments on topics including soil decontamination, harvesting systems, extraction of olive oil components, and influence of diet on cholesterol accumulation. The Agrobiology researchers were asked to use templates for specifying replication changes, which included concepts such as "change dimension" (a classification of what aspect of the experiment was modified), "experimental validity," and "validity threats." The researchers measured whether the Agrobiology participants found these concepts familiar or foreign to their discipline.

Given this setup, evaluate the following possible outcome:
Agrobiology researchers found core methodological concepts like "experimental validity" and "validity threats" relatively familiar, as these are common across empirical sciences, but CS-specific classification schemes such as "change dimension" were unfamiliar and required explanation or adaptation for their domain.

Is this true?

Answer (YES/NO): NO